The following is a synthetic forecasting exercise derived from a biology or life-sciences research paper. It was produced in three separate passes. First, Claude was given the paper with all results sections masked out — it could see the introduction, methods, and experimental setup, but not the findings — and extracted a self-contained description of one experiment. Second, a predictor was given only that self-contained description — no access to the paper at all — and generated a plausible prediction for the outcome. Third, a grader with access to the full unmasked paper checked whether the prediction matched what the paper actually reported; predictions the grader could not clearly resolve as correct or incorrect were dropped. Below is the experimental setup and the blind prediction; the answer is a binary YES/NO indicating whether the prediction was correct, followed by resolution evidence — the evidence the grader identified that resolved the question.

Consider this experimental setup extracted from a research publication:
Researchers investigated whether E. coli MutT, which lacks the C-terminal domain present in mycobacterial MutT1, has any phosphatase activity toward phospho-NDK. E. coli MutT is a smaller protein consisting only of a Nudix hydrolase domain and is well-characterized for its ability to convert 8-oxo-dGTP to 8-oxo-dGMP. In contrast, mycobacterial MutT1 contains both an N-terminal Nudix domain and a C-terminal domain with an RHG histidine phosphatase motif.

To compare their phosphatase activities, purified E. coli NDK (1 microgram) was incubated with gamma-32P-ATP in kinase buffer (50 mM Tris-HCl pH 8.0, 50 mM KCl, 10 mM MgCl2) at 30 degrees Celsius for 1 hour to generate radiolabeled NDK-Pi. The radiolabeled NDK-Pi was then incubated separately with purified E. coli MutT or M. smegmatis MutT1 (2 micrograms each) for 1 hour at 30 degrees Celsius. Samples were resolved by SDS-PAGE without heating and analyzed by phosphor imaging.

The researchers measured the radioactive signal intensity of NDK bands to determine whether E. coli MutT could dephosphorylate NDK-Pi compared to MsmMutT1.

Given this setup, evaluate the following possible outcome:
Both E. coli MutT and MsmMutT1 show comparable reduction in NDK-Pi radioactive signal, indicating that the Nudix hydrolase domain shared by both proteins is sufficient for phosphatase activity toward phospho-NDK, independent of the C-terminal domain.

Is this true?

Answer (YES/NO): NO